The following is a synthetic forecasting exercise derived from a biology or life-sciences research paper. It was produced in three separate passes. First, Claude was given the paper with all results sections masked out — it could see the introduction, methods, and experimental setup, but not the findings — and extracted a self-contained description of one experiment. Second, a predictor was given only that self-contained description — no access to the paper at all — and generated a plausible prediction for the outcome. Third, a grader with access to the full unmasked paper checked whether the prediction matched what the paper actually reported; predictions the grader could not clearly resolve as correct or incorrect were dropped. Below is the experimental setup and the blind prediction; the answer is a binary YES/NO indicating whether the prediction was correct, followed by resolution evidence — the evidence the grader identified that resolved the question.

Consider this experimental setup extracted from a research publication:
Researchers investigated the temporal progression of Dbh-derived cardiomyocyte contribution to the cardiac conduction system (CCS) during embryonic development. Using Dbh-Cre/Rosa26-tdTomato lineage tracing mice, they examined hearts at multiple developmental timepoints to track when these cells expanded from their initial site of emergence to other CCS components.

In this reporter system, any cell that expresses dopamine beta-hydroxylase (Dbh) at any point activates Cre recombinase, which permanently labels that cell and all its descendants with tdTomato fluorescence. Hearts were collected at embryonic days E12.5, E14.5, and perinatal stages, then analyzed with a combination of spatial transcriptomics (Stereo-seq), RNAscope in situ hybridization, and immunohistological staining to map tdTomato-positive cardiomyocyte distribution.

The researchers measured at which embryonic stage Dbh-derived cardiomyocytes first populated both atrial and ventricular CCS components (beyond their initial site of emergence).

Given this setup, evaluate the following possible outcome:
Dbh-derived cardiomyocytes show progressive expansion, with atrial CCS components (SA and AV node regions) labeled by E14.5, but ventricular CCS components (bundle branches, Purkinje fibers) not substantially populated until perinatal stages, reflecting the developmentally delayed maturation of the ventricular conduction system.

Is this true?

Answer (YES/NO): NO